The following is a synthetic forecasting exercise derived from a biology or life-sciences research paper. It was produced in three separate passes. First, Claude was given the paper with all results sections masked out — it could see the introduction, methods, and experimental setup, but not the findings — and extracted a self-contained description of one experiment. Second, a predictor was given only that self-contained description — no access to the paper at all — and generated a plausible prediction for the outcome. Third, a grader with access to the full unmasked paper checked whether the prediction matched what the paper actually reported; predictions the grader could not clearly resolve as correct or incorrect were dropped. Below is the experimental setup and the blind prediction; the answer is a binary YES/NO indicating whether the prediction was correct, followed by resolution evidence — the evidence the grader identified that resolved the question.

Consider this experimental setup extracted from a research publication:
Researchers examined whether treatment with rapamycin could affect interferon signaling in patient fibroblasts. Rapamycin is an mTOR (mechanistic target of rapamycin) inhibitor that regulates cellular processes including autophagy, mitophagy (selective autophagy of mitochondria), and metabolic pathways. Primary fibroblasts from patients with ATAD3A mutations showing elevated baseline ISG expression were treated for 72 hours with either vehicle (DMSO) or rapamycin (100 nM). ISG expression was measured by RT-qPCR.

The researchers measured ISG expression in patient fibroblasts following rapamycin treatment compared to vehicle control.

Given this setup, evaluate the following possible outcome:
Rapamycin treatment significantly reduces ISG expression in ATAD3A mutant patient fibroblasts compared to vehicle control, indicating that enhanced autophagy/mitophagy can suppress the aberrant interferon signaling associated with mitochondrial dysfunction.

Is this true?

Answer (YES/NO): YES